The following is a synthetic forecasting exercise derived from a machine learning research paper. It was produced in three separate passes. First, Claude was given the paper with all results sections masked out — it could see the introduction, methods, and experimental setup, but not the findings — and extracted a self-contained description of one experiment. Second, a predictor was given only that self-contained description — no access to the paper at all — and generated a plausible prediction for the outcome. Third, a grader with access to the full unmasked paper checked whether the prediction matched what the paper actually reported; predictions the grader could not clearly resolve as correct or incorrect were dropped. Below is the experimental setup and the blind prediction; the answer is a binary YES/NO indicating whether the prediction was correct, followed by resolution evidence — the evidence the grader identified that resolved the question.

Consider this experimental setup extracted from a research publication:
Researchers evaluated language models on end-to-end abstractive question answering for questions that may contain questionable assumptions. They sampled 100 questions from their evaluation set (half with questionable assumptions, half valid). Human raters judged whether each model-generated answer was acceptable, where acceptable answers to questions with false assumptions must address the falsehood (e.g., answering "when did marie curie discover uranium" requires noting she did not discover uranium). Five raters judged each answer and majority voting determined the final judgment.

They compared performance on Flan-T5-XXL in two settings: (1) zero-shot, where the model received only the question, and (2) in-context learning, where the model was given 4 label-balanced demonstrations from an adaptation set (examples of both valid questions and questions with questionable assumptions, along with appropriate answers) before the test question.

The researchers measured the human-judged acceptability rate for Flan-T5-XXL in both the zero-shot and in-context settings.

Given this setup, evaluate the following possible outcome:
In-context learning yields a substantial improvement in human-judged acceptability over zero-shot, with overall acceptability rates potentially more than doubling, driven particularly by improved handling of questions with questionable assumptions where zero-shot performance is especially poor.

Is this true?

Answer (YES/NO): NO